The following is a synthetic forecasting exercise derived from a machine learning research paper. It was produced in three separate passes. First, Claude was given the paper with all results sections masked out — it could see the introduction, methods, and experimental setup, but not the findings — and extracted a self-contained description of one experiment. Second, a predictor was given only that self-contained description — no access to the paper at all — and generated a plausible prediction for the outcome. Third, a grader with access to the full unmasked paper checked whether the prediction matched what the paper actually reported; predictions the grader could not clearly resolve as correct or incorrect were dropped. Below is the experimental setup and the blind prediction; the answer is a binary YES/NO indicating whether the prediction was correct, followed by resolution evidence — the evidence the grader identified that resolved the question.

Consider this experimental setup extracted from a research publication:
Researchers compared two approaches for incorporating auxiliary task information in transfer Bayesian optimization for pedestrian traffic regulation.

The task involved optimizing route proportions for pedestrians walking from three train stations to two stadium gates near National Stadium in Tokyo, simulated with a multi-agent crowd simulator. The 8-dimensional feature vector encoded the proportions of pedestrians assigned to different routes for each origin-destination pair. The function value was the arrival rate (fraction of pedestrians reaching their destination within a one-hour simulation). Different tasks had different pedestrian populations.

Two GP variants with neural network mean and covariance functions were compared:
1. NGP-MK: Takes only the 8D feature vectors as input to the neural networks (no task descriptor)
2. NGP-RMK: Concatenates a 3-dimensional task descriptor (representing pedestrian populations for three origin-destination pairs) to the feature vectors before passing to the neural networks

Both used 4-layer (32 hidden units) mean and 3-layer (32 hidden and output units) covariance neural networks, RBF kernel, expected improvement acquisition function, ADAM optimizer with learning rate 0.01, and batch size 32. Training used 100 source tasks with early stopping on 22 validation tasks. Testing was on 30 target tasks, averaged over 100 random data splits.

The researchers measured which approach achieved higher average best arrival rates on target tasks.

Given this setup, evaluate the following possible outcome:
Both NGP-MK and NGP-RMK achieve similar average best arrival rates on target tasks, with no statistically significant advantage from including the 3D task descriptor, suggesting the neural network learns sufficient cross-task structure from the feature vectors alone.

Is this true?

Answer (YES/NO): NO